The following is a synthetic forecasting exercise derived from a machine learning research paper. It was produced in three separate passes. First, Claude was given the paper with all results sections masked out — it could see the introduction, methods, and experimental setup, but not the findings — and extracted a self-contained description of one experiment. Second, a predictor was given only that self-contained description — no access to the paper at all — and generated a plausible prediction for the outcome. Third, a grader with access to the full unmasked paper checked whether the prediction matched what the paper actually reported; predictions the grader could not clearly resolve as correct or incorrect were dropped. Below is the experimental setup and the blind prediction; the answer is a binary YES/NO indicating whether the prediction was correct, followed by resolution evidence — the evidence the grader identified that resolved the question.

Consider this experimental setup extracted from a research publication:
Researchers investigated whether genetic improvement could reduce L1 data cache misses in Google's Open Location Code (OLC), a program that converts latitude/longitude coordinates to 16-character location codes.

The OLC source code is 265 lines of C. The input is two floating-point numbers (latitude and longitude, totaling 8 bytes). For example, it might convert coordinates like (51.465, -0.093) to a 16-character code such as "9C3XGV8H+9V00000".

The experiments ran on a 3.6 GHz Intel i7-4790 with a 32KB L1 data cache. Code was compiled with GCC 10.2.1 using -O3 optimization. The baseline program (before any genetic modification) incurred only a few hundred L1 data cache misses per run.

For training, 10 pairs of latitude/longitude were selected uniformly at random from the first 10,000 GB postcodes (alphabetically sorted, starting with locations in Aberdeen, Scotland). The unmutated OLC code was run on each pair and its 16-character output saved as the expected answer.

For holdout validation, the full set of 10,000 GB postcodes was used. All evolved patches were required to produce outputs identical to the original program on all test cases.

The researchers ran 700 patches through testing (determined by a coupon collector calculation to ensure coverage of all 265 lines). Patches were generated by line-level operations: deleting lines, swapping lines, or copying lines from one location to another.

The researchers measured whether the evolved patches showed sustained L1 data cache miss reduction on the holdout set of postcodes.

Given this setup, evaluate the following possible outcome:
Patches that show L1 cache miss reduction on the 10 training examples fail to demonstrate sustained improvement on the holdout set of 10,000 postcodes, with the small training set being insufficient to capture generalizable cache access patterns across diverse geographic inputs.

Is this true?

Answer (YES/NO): YES